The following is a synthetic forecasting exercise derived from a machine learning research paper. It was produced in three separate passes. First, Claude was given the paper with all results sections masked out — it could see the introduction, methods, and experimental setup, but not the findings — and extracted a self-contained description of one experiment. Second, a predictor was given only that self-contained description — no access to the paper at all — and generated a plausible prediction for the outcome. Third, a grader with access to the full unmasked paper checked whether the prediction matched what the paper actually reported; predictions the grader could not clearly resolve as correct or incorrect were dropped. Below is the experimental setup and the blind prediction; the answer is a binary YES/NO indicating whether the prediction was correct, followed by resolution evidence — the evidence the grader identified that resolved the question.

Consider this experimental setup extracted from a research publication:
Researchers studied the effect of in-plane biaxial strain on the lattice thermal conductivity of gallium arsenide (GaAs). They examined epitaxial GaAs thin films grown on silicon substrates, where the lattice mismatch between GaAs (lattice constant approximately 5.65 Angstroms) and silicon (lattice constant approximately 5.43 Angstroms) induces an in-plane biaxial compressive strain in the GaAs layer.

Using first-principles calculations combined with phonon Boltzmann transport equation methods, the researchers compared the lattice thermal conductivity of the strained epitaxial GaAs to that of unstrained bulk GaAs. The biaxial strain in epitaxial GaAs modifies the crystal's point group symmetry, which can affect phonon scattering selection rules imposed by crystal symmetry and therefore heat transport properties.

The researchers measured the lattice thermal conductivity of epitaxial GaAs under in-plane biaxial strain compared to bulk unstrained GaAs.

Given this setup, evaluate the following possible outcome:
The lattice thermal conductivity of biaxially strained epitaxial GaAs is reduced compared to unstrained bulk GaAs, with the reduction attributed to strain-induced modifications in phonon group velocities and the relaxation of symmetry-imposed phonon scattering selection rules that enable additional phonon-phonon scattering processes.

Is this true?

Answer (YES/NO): NO